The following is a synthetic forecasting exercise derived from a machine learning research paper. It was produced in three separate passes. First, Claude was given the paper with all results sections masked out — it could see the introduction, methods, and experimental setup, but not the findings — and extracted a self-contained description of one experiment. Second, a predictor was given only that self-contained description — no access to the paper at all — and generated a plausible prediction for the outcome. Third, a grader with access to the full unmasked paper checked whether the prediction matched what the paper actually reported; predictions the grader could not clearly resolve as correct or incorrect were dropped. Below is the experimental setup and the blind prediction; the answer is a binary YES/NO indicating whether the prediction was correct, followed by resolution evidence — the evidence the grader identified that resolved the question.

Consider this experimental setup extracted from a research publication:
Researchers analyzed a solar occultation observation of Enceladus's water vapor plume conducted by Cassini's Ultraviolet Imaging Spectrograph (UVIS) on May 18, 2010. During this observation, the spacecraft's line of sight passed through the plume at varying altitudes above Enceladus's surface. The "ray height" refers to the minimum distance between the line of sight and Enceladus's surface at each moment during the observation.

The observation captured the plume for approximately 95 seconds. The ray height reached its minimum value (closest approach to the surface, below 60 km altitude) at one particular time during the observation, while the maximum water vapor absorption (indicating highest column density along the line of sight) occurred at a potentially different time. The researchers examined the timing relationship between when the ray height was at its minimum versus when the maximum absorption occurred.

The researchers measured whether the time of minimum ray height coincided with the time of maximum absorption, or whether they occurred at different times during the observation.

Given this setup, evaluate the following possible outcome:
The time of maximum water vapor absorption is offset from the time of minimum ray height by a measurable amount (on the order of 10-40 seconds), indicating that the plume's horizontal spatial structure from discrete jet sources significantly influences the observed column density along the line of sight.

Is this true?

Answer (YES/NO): YES